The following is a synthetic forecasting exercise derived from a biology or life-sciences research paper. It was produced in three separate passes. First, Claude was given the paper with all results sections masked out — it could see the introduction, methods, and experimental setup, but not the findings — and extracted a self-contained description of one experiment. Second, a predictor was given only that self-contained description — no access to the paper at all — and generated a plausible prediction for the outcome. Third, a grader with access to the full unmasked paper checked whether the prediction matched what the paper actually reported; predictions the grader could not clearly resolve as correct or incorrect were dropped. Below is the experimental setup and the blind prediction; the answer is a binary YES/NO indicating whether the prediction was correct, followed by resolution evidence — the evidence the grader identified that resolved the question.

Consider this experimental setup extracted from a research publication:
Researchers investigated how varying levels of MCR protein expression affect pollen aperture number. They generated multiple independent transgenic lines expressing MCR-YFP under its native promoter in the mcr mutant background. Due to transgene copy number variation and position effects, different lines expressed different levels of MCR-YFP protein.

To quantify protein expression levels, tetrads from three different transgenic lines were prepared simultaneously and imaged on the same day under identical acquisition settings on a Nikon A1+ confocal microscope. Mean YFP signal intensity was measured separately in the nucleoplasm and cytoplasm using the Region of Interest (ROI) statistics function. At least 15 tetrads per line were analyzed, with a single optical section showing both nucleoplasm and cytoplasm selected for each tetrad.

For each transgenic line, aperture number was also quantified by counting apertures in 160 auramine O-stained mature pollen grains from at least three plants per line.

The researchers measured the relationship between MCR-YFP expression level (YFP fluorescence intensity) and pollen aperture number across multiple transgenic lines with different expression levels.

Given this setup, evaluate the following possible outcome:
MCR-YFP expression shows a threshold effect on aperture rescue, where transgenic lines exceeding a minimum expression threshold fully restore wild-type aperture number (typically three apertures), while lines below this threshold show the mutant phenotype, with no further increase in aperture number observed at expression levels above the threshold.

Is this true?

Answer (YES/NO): NO